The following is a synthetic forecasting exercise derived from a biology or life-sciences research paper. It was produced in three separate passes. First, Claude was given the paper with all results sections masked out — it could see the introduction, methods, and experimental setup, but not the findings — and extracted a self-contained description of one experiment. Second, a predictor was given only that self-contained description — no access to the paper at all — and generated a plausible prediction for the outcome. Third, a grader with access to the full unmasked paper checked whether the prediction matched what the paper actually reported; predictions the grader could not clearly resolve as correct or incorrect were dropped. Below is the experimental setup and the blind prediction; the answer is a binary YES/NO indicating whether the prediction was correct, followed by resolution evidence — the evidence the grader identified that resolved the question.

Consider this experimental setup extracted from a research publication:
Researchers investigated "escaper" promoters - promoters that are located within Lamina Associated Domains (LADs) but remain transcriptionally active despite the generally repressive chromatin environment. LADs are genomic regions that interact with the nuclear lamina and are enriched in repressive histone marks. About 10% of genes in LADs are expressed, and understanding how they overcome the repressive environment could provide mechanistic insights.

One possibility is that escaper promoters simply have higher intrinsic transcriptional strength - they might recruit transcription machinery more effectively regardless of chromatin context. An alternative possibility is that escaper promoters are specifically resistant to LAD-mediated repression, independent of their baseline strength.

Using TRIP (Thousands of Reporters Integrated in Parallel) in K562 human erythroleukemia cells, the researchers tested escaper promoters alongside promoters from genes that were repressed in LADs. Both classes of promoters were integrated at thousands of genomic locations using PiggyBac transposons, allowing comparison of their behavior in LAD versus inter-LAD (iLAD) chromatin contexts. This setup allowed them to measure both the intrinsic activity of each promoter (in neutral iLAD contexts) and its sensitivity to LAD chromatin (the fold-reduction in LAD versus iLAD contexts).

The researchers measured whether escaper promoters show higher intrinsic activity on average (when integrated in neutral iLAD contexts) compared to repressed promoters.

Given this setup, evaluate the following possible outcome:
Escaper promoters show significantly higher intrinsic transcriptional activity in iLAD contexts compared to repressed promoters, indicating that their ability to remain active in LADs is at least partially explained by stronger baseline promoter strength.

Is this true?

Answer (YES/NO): NO